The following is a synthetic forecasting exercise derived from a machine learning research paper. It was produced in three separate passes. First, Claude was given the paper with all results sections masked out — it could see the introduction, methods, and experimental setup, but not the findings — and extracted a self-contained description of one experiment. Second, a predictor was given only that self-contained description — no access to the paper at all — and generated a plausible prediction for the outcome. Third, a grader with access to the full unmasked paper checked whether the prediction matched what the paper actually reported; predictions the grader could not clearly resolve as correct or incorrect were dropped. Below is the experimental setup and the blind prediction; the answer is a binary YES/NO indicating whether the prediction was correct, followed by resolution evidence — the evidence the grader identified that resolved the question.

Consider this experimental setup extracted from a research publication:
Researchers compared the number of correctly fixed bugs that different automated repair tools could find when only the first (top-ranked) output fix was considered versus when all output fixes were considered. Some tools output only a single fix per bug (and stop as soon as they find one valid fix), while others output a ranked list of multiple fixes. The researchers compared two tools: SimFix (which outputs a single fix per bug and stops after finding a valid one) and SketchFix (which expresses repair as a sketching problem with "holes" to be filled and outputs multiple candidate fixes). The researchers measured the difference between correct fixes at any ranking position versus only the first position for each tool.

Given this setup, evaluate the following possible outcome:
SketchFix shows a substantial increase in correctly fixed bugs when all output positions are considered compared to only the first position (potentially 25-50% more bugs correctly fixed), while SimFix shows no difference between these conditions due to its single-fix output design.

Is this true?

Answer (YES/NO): NO